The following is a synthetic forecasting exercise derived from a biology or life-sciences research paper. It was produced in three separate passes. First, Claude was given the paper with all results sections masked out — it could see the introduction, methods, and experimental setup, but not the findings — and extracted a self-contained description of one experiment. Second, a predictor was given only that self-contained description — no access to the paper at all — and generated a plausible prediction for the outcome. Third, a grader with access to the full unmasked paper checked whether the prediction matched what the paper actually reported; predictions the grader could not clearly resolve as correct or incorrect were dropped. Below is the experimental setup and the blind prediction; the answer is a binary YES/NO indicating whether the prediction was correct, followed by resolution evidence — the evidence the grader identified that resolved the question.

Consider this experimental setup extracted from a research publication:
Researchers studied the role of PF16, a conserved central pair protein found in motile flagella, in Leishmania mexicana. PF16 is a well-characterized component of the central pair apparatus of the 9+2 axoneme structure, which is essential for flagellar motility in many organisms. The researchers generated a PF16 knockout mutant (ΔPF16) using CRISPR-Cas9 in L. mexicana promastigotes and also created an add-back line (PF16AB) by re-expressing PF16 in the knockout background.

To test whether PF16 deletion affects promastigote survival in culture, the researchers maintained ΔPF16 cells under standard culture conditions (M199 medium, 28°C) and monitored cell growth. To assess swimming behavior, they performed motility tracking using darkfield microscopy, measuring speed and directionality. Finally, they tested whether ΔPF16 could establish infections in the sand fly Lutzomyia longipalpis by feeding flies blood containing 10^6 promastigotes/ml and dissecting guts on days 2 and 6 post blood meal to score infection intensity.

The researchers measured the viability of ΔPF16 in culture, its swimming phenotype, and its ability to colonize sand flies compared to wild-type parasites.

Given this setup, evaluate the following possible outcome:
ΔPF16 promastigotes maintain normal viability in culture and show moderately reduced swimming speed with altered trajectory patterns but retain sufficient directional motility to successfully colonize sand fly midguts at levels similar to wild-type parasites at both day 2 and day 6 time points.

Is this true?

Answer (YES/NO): NO